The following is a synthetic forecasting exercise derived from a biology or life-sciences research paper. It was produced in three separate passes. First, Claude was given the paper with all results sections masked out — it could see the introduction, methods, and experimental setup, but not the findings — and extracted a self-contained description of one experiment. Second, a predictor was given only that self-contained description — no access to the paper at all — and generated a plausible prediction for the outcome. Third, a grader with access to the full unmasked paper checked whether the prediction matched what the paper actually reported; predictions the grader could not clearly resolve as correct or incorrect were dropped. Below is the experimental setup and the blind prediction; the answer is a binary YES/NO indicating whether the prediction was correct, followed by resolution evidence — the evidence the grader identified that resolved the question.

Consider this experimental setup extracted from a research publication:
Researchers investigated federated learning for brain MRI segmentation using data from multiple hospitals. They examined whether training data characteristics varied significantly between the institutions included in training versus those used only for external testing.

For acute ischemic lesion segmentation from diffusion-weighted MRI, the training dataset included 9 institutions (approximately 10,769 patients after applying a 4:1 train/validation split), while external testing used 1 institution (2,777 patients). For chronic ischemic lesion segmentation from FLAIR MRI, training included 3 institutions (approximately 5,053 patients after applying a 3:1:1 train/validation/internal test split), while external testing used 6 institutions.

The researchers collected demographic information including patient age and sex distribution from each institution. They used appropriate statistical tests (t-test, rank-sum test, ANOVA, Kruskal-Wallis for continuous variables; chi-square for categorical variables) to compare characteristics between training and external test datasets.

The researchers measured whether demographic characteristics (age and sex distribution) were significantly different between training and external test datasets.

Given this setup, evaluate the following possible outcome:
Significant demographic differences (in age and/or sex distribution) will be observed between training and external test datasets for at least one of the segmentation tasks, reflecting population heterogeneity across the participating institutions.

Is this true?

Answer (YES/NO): YES